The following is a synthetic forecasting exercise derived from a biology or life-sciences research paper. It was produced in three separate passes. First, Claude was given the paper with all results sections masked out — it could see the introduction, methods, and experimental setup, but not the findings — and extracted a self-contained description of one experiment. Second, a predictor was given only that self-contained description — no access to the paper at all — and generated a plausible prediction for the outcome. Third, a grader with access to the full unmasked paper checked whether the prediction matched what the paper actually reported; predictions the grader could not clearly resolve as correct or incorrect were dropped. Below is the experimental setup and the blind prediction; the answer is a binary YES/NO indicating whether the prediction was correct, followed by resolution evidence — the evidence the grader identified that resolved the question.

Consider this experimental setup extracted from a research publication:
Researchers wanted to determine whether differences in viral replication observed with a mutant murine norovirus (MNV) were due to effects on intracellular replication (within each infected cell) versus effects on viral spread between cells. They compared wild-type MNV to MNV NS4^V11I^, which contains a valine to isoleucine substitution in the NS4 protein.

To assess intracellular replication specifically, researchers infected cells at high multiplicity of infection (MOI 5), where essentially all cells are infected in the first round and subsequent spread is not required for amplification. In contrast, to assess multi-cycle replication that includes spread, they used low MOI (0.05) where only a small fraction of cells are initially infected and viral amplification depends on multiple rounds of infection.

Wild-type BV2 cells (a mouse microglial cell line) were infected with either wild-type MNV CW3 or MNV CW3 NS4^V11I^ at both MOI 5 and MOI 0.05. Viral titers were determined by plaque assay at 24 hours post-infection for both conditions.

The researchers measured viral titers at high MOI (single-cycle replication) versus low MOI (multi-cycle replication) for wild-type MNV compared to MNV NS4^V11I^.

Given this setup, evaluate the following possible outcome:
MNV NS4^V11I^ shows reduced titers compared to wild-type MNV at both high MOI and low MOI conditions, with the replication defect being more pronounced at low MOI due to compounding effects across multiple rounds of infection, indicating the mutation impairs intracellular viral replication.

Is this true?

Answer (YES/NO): NO